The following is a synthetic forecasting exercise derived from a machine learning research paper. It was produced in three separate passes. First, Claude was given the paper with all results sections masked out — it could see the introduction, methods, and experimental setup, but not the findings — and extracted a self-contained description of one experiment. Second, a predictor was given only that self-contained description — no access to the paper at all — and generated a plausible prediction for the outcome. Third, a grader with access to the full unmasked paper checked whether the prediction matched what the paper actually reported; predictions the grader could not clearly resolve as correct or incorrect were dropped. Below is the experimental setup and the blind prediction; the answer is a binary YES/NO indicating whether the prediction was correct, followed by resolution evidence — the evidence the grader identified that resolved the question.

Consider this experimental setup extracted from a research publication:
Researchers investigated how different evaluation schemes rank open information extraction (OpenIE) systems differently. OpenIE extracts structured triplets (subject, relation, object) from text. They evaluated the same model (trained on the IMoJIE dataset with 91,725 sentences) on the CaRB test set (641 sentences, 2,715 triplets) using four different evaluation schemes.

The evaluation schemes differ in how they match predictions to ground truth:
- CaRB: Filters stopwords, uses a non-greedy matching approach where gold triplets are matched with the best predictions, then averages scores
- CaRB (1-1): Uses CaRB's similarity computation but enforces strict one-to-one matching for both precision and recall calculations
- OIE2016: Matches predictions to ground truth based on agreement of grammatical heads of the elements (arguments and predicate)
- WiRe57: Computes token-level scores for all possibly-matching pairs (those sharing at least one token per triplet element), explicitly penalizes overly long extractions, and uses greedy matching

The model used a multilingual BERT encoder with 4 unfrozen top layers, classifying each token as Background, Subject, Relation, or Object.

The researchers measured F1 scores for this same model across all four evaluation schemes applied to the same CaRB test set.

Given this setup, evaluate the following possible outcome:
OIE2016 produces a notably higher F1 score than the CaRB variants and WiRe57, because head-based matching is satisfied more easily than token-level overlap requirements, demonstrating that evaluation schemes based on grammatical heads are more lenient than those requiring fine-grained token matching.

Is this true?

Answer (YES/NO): YES